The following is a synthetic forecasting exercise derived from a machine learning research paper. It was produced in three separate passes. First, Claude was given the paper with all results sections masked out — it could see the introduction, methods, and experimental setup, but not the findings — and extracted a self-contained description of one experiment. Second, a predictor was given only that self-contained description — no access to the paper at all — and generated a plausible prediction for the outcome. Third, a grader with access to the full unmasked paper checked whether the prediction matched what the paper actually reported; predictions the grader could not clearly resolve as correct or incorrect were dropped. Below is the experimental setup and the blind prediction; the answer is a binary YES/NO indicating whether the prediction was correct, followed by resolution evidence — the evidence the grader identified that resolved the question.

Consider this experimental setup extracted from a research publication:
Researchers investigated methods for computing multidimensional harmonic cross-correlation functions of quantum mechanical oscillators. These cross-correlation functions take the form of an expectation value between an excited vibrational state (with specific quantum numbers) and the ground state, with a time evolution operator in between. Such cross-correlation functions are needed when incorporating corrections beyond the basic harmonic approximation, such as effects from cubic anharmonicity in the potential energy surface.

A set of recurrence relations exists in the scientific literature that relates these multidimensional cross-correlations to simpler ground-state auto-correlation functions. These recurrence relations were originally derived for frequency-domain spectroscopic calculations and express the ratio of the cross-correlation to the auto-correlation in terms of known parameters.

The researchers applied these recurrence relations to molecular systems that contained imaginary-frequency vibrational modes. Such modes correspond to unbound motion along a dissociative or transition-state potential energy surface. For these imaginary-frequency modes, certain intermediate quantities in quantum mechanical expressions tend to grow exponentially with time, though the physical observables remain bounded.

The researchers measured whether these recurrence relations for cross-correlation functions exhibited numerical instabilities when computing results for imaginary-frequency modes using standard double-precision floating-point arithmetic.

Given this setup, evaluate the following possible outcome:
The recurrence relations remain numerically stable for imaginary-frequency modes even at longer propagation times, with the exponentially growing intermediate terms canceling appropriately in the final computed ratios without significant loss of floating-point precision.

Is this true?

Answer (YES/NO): NO